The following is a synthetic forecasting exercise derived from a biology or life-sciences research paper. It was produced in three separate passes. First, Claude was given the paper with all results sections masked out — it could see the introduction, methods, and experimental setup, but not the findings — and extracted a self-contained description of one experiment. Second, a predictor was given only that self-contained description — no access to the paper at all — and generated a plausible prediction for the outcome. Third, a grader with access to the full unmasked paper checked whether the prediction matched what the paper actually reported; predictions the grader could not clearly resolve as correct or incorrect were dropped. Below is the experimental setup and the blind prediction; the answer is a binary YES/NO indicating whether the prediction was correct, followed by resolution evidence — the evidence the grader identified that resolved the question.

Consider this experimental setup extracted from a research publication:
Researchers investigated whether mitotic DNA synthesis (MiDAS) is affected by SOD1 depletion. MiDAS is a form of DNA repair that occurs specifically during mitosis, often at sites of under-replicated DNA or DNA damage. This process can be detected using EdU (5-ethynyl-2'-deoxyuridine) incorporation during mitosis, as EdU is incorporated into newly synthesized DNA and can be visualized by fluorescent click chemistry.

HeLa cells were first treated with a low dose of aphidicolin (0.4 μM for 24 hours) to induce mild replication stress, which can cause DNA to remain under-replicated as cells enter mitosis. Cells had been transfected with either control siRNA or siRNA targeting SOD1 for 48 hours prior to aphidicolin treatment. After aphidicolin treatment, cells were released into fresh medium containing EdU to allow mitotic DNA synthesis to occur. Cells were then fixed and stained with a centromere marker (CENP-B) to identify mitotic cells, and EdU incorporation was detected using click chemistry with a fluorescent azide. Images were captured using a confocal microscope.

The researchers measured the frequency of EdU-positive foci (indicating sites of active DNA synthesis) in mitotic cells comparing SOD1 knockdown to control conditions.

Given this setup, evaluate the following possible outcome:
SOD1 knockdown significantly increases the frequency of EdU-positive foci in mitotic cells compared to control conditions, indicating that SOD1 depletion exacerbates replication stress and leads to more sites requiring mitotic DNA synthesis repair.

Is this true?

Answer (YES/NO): NO